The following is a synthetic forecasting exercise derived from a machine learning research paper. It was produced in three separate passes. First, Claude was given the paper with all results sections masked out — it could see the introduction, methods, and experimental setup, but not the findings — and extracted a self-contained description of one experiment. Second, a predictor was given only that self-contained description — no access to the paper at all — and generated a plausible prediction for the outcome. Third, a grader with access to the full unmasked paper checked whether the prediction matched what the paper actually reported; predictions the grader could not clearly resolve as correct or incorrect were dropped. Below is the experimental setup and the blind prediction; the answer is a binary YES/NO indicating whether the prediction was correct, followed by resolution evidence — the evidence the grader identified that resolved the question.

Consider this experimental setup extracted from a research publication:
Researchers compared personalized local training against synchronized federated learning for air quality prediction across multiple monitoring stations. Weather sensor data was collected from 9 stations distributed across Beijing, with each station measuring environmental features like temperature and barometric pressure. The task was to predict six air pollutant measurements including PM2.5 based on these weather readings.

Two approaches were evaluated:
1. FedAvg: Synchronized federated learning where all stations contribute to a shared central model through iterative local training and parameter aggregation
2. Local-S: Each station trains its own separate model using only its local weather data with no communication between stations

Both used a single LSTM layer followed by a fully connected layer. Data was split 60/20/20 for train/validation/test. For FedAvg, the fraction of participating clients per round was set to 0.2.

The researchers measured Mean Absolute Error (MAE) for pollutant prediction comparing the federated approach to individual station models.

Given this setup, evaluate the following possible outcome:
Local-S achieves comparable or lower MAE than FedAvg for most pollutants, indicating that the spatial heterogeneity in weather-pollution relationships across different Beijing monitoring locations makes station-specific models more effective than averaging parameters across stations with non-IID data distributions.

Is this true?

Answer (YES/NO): YES